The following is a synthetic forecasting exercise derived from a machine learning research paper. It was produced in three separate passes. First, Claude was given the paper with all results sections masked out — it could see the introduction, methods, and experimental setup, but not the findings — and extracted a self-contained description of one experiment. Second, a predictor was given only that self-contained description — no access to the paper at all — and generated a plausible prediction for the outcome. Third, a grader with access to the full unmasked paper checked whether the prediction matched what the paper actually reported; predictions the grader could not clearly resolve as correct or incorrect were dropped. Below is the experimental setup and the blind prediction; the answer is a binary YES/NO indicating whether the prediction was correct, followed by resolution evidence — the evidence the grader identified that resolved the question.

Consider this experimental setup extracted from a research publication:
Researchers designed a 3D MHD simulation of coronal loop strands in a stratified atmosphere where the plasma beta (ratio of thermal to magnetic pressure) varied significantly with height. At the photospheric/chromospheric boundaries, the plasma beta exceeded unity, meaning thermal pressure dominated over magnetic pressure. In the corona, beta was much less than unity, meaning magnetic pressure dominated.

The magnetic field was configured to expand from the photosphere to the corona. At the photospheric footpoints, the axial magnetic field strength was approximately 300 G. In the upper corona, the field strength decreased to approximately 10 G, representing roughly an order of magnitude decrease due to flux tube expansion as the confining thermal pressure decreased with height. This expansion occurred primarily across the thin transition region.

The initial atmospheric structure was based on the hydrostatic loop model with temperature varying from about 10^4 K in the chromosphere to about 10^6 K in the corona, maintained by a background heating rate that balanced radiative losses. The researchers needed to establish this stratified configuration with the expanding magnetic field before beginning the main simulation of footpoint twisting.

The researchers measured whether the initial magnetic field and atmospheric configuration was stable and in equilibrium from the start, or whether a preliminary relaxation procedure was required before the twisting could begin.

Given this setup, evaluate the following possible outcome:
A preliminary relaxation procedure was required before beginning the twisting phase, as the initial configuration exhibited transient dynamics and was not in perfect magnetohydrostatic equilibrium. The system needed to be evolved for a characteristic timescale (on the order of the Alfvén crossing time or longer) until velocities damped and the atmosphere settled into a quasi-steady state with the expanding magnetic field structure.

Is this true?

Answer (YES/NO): YES